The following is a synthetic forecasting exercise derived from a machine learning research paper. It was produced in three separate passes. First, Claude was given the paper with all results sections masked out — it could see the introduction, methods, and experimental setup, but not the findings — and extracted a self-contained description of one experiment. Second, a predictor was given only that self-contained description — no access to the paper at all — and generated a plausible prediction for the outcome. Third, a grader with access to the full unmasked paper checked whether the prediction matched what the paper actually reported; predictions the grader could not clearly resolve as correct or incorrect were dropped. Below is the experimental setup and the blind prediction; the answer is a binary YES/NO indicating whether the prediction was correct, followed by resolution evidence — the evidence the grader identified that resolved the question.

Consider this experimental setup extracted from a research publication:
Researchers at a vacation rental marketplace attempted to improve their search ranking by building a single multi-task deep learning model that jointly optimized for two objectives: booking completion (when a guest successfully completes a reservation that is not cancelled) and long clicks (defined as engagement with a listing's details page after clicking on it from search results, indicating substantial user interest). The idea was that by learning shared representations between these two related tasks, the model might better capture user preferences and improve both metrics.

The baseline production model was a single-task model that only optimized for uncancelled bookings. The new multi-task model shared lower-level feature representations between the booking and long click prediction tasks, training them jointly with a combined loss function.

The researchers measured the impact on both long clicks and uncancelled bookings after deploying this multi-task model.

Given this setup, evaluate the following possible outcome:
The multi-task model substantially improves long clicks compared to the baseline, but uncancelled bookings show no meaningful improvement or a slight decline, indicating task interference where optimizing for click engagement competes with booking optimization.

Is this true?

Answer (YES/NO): YES